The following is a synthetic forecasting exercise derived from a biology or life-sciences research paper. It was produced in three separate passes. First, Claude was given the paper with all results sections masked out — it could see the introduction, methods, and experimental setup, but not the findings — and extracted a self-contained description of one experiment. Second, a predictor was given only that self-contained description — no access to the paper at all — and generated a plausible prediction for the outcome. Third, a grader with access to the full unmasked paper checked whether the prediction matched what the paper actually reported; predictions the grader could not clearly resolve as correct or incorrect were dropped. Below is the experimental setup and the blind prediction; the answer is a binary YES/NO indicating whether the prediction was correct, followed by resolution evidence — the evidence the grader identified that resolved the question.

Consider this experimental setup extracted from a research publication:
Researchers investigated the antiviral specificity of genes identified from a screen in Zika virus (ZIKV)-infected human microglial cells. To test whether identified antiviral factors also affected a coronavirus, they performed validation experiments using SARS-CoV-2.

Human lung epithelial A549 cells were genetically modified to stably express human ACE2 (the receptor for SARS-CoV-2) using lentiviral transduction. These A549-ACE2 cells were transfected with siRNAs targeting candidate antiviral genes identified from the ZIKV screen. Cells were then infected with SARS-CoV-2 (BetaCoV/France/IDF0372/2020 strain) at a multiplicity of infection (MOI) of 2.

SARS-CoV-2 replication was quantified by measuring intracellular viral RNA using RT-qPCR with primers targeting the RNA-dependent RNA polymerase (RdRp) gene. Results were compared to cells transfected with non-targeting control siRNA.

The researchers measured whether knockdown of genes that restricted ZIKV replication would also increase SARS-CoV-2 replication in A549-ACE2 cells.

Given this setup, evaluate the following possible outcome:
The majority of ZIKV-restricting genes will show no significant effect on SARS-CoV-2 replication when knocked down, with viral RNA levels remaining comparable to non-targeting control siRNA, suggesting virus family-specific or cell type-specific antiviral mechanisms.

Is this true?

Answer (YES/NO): NO